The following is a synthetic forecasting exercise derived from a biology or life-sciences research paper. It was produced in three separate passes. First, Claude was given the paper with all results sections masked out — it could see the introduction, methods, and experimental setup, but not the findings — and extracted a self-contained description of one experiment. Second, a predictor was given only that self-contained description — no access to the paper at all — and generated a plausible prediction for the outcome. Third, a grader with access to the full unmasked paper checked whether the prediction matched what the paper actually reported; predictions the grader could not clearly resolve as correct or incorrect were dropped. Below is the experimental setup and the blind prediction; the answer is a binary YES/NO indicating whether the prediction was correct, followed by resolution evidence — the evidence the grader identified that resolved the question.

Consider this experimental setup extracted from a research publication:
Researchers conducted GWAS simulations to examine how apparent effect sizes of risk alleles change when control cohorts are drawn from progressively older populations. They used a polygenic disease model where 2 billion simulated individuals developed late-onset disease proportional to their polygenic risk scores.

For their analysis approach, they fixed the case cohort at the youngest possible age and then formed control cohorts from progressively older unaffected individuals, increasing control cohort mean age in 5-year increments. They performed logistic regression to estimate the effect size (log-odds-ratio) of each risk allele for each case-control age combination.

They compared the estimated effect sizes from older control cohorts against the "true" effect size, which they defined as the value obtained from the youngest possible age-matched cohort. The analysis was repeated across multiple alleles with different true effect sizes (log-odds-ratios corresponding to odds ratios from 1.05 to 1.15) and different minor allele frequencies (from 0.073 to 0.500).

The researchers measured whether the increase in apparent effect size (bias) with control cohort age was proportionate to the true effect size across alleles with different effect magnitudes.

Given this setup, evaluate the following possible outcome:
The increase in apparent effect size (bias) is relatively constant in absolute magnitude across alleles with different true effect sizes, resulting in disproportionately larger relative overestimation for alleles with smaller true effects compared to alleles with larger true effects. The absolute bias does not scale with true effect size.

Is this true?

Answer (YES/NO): NO